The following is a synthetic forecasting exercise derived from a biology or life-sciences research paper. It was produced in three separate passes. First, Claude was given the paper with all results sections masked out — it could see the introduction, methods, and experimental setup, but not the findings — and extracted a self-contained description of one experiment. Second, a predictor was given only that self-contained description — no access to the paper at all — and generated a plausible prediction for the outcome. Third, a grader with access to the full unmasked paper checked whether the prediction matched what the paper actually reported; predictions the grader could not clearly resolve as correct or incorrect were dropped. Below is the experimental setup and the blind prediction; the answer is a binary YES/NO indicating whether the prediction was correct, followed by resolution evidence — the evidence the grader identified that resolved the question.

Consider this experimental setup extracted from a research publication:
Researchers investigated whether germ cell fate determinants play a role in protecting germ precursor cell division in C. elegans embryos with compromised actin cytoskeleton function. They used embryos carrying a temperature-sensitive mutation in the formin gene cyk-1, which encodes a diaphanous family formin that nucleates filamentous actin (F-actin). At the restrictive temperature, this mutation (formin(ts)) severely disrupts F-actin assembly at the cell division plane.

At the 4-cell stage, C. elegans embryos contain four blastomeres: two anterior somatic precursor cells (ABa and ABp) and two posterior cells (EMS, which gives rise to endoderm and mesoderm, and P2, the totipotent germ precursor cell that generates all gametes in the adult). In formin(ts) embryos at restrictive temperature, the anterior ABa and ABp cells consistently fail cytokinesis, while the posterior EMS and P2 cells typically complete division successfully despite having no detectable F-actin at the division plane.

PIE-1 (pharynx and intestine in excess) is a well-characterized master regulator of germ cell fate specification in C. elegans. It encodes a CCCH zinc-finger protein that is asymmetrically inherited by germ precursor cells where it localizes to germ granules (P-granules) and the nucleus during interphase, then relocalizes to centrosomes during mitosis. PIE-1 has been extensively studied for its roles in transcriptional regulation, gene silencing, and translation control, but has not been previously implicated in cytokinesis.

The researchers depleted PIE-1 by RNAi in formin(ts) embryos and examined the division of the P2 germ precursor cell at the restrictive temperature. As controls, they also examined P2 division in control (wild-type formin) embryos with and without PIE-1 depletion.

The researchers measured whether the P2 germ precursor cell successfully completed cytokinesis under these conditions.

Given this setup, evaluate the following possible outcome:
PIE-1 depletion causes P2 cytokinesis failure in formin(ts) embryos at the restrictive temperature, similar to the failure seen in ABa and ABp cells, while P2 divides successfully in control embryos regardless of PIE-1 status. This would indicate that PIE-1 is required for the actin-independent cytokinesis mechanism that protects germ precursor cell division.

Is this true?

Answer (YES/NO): YES